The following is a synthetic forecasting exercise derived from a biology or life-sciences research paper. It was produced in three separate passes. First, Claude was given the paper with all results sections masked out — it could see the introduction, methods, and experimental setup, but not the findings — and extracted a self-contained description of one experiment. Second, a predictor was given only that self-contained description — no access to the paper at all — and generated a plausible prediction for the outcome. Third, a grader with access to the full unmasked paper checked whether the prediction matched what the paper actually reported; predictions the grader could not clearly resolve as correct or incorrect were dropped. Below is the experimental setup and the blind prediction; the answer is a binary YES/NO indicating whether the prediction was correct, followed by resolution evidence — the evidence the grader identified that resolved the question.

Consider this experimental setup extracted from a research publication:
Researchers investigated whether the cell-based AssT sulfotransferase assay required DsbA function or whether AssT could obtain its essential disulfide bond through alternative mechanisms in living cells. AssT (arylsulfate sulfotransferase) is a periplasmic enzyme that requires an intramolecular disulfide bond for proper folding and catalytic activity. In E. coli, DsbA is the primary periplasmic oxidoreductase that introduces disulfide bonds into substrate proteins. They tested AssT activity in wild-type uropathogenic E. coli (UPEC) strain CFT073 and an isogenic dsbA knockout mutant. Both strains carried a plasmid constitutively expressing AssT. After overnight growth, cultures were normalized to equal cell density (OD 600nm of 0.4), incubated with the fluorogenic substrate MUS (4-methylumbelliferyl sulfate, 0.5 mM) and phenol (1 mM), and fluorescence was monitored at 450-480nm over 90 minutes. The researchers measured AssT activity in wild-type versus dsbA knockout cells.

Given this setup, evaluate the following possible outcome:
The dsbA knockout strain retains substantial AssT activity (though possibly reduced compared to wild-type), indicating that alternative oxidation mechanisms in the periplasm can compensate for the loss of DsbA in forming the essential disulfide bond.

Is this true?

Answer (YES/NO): NO